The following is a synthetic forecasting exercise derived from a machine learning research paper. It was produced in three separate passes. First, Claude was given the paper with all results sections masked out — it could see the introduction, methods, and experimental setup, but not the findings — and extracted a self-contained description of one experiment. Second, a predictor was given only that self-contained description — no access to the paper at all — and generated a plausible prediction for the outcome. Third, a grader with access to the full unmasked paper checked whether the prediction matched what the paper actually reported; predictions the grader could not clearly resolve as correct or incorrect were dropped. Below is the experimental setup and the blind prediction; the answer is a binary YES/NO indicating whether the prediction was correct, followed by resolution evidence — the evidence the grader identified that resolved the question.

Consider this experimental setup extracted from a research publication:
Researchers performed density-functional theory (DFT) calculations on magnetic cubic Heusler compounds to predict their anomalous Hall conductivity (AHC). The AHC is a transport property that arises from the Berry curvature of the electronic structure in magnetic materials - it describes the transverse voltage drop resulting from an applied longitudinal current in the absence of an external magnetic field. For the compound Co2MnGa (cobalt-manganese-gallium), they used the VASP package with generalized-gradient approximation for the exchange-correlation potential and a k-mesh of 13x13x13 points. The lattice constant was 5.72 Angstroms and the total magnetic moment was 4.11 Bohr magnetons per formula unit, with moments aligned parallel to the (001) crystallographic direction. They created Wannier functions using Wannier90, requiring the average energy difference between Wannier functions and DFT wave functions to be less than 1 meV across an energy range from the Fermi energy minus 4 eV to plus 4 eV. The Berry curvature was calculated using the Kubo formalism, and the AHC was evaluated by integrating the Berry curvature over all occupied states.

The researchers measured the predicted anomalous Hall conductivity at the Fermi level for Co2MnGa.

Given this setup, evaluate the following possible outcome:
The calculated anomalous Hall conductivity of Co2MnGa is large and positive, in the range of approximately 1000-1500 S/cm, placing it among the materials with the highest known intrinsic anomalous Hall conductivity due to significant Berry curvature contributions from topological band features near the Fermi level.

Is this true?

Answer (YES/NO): NO